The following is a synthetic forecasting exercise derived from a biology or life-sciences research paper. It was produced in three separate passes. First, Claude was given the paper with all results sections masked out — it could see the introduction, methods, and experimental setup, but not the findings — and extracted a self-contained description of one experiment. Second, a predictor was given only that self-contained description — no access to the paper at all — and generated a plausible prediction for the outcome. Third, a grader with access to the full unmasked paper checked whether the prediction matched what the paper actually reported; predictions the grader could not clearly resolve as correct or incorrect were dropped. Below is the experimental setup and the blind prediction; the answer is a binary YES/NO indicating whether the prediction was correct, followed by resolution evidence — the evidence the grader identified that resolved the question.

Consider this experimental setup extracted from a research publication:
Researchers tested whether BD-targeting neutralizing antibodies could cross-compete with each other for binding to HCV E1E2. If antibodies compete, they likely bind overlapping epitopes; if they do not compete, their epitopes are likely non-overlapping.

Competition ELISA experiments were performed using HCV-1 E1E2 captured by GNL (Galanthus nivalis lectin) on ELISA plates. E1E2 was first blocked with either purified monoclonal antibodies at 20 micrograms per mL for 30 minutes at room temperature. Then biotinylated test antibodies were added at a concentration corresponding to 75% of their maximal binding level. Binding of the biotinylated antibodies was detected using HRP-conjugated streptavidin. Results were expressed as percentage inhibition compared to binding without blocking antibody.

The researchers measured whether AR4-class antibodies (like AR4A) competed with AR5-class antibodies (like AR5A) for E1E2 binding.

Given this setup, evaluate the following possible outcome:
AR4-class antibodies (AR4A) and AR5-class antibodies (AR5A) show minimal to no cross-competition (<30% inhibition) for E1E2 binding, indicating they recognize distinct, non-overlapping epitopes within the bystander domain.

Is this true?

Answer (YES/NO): YES